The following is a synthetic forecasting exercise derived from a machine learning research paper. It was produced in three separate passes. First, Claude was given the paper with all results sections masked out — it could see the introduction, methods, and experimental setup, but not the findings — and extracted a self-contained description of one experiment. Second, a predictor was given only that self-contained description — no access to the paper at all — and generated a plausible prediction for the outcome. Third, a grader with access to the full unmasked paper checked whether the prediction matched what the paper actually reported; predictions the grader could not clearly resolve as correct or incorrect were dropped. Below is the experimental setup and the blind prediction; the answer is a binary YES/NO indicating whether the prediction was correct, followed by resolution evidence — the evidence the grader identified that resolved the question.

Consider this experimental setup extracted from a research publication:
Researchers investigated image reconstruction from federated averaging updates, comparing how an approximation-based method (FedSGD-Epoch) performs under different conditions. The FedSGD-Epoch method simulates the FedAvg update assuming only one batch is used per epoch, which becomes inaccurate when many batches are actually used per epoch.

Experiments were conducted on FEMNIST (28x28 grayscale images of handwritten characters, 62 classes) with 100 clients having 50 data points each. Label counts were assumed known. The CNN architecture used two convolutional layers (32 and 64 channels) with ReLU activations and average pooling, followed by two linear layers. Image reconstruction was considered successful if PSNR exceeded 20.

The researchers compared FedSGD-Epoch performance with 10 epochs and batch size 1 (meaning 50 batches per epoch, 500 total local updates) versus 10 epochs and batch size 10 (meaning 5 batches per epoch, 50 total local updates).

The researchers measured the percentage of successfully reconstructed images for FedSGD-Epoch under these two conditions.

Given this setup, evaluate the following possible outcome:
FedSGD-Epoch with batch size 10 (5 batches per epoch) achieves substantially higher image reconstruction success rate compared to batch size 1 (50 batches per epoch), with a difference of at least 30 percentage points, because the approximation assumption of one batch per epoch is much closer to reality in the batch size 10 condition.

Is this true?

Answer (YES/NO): YES